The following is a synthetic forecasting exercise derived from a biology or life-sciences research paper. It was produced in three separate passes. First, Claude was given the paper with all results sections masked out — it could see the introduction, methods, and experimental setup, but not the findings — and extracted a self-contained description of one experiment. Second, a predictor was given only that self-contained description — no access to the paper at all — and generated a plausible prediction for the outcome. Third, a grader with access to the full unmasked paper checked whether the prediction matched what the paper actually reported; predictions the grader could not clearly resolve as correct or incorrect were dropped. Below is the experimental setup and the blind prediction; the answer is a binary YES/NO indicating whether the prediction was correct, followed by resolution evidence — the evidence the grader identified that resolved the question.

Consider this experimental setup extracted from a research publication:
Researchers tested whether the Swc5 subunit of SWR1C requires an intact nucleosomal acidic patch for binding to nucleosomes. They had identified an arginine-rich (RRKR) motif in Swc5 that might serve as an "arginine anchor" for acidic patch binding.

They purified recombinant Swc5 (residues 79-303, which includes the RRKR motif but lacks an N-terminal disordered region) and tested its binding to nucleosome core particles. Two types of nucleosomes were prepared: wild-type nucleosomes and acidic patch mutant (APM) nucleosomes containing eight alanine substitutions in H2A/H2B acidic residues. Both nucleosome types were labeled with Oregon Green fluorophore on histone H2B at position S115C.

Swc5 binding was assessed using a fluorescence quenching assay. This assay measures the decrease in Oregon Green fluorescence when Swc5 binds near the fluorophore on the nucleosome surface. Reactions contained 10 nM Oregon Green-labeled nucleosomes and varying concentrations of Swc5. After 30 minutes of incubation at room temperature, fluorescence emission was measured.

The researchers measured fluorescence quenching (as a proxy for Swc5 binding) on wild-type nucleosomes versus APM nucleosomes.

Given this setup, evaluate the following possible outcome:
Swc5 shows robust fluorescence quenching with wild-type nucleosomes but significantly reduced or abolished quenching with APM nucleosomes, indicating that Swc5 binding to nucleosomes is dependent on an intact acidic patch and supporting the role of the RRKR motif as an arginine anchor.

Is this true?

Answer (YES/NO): YES